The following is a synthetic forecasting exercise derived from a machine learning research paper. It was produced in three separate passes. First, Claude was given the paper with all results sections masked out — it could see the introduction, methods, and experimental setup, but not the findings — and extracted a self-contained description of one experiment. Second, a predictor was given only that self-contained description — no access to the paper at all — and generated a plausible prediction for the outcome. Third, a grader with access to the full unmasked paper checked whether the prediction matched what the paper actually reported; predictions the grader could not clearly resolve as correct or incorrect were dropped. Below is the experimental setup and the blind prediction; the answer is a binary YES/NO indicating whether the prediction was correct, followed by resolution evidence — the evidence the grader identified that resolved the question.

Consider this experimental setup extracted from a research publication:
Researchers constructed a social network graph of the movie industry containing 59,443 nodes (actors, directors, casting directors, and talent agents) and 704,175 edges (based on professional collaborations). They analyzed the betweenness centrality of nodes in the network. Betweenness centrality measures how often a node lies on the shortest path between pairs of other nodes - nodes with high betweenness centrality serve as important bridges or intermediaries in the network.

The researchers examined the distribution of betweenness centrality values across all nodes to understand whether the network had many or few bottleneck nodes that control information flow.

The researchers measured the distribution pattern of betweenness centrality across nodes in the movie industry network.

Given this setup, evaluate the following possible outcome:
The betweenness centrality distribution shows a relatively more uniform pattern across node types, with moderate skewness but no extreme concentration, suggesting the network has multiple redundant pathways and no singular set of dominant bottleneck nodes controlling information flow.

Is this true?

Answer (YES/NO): NO